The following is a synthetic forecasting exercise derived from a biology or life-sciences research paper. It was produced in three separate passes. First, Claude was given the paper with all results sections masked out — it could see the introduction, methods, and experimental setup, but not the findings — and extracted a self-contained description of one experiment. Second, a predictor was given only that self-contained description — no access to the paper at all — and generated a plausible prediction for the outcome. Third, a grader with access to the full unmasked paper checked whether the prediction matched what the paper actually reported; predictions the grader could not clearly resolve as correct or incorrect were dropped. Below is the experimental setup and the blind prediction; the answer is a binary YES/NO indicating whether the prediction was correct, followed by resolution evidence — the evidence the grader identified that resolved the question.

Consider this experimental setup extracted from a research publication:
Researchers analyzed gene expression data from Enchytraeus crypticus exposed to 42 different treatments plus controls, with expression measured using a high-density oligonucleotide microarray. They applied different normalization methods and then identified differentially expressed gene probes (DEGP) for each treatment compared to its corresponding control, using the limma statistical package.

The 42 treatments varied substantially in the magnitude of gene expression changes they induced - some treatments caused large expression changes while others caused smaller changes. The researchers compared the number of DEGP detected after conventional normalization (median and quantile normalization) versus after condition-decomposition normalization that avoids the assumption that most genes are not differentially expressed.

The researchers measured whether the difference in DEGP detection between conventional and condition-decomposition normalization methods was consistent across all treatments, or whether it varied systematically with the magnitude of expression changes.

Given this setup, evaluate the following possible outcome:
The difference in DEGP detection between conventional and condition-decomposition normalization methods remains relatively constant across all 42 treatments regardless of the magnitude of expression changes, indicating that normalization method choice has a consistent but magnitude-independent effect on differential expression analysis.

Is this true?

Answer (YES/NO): NO